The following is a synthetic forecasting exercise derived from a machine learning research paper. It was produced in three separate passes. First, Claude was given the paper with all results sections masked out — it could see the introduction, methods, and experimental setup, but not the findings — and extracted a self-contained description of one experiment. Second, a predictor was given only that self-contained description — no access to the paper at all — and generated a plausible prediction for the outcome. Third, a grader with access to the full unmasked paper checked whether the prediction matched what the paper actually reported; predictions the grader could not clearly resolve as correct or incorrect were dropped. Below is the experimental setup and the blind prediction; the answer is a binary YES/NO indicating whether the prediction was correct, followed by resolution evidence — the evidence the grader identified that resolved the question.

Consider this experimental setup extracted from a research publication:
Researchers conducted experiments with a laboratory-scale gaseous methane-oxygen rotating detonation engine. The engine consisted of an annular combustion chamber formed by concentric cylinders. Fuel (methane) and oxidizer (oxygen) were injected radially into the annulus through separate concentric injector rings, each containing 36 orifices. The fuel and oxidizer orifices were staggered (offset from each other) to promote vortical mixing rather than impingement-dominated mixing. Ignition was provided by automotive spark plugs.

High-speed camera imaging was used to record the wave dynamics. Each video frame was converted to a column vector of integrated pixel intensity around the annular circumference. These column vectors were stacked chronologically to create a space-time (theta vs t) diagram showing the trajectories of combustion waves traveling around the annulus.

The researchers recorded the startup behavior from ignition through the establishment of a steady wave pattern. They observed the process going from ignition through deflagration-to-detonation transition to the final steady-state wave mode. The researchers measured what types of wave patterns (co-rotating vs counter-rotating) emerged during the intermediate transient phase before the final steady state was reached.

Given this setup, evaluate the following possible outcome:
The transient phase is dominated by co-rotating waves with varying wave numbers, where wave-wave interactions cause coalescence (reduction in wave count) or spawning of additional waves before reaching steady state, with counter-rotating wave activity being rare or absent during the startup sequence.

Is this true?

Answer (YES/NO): NO